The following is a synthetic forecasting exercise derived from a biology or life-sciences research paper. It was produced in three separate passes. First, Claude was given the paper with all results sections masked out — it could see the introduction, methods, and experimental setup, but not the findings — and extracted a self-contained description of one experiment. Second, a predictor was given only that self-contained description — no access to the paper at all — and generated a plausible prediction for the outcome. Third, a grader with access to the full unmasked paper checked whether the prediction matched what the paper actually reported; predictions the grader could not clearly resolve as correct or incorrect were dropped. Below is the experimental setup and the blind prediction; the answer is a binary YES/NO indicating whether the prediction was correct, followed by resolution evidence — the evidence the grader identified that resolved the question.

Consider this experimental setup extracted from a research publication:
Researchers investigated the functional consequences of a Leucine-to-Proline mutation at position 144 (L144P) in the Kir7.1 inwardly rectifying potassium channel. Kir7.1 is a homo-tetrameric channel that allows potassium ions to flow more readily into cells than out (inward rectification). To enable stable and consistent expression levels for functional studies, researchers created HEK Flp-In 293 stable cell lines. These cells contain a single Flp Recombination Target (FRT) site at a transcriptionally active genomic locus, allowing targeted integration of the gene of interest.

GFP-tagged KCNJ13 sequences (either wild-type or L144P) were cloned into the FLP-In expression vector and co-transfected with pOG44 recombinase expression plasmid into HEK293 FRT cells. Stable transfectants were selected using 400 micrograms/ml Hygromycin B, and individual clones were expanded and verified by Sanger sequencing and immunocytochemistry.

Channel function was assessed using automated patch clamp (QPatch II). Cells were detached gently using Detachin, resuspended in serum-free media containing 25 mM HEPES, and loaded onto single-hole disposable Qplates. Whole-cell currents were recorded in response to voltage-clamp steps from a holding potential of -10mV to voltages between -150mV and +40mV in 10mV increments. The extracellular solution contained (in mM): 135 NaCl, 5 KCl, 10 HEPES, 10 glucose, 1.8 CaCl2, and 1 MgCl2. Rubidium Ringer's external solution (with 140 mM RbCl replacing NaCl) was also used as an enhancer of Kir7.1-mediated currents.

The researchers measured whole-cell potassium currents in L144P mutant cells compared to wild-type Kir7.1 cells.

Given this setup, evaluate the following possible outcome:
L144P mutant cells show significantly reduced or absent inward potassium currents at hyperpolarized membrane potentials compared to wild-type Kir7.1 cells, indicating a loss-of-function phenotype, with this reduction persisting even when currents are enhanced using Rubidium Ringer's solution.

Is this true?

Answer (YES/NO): YES